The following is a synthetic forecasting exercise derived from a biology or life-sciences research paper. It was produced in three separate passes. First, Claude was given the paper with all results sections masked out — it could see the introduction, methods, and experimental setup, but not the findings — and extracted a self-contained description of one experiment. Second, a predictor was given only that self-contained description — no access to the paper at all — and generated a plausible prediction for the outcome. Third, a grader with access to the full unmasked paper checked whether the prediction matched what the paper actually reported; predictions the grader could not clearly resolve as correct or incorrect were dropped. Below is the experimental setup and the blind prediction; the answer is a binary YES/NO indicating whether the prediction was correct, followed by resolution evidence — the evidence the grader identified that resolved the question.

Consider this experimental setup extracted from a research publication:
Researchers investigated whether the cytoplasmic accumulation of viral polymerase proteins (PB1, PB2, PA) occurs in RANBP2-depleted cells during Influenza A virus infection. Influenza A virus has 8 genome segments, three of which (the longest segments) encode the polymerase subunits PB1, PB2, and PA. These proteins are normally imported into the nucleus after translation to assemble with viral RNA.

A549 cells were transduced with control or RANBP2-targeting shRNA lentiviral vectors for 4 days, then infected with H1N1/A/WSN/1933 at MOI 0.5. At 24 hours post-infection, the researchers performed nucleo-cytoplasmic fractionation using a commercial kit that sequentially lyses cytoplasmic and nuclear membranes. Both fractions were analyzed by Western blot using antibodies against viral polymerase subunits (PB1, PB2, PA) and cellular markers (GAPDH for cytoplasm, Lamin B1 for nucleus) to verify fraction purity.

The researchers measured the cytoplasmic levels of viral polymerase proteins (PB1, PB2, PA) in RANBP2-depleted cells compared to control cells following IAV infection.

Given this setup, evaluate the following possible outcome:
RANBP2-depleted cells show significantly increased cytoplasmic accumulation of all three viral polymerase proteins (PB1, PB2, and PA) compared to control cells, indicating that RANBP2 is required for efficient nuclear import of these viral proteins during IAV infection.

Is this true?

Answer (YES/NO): NO